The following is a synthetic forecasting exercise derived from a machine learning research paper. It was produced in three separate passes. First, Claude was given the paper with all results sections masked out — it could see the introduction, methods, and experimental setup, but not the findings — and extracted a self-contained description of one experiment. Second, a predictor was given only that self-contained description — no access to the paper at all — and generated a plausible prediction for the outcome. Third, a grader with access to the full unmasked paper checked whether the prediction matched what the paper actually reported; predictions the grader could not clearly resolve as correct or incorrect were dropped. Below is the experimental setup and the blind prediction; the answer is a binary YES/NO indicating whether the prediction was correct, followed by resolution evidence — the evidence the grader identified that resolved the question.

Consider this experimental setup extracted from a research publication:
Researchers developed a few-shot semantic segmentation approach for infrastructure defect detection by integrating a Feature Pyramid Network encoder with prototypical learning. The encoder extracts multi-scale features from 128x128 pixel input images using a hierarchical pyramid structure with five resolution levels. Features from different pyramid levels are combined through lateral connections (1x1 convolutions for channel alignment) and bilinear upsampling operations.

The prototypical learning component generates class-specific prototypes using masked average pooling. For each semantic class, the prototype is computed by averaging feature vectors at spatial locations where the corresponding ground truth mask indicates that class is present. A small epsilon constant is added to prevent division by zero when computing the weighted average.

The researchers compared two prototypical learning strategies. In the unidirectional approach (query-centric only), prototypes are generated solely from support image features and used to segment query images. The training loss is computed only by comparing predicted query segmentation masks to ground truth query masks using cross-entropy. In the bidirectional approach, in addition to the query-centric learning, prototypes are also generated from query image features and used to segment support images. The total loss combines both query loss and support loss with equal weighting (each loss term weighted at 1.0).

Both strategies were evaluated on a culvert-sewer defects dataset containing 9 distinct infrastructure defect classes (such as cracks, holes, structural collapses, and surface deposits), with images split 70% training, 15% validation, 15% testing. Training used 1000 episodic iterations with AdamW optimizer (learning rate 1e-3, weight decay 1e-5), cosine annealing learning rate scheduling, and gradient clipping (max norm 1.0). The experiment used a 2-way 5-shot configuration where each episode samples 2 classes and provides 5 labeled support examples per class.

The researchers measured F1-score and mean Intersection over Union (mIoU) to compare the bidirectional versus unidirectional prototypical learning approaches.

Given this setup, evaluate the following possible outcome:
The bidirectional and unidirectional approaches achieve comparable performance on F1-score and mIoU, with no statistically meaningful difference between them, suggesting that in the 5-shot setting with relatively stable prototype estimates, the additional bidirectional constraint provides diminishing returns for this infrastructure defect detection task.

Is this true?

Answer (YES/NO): NO